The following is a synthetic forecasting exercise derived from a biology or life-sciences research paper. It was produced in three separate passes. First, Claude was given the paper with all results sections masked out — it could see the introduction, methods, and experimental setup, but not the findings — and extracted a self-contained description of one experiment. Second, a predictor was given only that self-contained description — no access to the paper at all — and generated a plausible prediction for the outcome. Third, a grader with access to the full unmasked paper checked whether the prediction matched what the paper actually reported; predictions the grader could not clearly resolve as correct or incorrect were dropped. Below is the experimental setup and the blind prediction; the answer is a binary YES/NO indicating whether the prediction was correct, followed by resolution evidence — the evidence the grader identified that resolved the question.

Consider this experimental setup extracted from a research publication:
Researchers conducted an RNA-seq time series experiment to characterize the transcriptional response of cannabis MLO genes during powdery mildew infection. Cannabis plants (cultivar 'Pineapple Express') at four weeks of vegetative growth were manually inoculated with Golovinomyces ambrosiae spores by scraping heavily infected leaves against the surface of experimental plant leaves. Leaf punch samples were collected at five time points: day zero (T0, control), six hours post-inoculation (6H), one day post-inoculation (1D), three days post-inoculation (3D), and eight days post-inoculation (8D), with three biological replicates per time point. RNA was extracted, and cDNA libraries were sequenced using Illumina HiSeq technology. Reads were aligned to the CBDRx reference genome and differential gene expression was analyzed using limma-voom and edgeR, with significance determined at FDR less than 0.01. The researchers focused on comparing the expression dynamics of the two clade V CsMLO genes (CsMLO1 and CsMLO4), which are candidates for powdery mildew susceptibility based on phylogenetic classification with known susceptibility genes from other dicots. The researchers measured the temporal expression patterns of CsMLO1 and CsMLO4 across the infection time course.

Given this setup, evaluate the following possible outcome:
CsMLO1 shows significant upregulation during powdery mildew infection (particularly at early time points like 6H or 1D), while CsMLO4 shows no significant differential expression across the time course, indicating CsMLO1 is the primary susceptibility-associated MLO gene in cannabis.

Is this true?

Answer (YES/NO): NO